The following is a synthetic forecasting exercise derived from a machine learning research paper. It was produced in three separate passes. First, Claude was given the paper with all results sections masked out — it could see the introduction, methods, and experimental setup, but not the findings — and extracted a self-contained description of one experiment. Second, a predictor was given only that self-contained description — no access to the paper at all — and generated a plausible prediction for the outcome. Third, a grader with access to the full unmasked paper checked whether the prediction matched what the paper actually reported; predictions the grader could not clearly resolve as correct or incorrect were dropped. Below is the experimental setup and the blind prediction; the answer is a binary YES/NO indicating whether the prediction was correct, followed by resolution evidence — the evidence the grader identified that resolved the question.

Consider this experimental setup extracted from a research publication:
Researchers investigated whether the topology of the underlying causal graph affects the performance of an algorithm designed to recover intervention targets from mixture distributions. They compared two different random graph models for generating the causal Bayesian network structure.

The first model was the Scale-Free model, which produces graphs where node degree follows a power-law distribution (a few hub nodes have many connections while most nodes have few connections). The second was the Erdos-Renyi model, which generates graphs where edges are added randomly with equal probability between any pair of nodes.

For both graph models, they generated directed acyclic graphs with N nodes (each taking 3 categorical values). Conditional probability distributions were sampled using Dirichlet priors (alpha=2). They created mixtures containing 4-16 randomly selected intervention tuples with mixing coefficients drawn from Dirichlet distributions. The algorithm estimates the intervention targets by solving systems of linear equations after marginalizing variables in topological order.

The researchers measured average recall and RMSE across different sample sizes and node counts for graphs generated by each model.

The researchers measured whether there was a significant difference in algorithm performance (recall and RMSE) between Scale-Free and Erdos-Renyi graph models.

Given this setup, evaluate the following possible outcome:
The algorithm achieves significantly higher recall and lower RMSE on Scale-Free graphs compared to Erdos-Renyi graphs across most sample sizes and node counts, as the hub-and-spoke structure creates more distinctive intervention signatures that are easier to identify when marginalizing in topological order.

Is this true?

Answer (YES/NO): NO